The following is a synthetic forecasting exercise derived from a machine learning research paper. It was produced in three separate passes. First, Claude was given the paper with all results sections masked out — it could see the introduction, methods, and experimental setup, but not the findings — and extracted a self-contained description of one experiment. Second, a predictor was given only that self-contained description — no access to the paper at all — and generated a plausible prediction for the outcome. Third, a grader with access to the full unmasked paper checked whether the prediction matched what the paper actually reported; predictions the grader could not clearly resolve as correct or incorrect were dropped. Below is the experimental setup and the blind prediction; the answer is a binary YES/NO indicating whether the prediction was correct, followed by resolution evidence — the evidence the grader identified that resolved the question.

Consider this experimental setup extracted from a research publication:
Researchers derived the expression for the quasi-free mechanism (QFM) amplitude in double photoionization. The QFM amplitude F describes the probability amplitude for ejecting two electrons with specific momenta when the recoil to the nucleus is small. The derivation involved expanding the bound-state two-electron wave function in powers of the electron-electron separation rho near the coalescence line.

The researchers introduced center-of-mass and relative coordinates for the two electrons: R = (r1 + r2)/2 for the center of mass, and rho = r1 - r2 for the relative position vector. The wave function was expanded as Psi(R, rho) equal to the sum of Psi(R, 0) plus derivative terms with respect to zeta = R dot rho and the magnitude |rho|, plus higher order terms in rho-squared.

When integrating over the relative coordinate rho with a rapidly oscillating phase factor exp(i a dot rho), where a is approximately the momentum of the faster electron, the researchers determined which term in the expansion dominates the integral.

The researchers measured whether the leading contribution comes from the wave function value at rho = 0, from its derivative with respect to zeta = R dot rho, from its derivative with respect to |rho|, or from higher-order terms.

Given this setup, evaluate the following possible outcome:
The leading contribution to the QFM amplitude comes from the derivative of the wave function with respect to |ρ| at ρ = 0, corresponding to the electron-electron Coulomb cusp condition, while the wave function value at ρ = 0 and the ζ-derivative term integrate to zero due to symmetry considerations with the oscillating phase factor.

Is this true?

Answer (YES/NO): YES